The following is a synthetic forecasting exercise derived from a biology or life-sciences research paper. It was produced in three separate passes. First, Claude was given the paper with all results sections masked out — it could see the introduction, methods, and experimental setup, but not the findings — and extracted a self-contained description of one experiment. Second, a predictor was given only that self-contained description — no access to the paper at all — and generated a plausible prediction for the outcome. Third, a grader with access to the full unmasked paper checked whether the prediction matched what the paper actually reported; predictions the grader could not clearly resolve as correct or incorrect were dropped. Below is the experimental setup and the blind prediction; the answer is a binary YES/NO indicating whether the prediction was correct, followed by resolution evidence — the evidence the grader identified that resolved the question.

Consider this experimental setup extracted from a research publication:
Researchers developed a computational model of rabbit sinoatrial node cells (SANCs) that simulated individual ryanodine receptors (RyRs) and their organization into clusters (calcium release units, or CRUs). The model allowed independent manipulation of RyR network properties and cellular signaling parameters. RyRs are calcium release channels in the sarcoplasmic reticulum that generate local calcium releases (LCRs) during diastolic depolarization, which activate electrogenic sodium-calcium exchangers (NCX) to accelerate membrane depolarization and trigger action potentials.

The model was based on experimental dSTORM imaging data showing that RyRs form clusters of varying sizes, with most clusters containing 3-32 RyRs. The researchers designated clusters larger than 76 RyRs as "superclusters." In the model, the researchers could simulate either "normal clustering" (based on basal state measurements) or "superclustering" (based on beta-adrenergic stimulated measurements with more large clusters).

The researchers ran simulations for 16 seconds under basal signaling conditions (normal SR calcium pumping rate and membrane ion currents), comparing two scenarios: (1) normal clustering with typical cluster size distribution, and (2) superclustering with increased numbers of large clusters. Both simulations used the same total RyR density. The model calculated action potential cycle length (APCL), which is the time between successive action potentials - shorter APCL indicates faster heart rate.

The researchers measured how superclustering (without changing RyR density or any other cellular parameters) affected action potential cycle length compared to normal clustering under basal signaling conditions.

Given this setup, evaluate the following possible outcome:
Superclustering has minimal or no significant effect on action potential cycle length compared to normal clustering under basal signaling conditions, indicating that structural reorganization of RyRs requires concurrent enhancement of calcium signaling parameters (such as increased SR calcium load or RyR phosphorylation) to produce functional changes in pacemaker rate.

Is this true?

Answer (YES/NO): NO